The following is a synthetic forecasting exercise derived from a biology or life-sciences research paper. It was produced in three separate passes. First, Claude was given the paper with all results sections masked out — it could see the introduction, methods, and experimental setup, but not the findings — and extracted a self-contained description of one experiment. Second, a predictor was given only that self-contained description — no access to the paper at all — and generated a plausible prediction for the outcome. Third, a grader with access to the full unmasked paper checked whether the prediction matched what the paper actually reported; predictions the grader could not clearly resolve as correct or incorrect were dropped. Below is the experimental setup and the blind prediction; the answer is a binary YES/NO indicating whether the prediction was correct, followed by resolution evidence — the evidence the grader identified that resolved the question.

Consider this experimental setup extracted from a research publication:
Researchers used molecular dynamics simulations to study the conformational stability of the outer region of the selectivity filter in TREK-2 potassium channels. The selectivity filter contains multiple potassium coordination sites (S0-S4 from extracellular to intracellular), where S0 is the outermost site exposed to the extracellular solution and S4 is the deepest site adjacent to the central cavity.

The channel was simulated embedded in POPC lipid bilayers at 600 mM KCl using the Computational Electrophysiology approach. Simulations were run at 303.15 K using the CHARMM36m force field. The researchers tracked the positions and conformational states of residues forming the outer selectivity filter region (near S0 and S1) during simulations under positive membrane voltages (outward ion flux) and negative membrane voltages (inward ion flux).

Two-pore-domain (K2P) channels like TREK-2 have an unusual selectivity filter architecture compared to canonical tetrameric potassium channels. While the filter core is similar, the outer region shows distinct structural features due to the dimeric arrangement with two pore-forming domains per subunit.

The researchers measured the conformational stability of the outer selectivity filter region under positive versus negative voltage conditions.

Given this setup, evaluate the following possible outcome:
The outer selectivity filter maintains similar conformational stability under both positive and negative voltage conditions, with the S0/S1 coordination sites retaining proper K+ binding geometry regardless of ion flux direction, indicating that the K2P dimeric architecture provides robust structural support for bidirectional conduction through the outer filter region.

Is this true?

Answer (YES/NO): NO